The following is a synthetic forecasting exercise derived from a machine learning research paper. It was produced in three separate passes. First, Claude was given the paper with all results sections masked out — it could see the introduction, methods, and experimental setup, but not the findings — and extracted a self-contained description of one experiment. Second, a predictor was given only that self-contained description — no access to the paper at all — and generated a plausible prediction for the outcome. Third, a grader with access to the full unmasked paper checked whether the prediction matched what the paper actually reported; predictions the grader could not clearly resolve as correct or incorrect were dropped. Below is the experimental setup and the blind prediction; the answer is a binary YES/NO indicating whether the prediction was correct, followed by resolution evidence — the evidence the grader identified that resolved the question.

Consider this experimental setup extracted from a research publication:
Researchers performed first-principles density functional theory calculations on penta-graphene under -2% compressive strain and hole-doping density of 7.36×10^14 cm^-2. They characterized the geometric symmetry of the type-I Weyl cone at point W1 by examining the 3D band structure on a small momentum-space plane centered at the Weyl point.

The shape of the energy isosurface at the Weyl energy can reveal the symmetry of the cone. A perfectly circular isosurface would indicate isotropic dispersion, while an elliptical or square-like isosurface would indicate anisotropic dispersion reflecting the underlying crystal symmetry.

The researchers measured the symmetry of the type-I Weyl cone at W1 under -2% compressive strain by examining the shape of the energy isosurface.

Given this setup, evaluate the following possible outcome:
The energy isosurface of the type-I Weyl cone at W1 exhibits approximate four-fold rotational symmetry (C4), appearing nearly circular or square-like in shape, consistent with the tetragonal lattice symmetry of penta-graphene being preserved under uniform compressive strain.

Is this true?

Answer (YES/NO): YES